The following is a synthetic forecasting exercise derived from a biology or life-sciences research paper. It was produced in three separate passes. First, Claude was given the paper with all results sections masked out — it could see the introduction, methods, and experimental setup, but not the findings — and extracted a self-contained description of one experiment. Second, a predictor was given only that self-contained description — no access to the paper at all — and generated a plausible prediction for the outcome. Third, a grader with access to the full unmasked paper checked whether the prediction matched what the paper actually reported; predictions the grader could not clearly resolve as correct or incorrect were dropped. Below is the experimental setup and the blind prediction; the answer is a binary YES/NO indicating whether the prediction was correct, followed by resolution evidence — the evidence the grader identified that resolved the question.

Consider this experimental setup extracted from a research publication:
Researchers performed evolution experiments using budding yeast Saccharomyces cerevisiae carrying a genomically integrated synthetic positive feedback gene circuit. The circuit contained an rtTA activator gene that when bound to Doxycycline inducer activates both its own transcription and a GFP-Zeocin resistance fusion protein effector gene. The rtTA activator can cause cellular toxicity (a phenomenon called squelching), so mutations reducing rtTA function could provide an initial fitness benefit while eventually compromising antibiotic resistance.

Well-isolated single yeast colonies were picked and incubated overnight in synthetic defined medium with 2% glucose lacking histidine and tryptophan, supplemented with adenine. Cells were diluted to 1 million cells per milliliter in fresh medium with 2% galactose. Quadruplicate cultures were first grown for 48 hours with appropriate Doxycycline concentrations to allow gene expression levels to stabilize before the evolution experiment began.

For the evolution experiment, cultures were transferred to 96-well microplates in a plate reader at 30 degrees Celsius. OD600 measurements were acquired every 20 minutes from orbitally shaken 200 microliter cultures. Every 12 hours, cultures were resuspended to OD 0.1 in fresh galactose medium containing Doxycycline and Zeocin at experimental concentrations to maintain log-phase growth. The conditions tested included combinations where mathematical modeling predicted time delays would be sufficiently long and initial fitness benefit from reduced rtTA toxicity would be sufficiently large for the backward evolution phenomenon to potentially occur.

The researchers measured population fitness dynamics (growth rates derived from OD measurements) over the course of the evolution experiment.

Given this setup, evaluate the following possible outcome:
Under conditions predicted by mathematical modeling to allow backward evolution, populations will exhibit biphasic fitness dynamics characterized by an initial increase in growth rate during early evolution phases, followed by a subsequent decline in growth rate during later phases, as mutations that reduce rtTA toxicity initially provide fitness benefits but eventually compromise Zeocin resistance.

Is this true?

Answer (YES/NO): YES